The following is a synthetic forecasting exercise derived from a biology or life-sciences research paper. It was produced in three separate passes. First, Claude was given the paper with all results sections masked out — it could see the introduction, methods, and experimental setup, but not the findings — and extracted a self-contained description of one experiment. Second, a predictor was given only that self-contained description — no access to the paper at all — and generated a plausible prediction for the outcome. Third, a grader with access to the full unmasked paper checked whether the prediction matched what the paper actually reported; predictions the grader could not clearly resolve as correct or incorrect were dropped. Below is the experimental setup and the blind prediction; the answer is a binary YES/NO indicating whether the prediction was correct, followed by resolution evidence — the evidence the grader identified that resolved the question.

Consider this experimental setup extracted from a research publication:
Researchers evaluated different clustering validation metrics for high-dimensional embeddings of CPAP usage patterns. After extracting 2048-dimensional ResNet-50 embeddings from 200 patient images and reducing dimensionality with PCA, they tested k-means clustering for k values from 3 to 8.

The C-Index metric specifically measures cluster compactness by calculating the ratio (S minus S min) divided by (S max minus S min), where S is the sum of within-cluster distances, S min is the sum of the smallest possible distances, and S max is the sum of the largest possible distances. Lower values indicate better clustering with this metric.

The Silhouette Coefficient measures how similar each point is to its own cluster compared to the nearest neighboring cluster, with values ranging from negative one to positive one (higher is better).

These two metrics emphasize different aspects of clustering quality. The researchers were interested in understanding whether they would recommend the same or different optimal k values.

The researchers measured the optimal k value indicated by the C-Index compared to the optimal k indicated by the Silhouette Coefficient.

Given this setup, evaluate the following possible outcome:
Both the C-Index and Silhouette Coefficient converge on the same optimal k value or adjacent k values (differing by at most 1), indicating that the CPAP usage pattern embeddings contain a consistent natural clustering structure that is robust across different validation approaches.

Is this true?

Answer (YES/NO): NO